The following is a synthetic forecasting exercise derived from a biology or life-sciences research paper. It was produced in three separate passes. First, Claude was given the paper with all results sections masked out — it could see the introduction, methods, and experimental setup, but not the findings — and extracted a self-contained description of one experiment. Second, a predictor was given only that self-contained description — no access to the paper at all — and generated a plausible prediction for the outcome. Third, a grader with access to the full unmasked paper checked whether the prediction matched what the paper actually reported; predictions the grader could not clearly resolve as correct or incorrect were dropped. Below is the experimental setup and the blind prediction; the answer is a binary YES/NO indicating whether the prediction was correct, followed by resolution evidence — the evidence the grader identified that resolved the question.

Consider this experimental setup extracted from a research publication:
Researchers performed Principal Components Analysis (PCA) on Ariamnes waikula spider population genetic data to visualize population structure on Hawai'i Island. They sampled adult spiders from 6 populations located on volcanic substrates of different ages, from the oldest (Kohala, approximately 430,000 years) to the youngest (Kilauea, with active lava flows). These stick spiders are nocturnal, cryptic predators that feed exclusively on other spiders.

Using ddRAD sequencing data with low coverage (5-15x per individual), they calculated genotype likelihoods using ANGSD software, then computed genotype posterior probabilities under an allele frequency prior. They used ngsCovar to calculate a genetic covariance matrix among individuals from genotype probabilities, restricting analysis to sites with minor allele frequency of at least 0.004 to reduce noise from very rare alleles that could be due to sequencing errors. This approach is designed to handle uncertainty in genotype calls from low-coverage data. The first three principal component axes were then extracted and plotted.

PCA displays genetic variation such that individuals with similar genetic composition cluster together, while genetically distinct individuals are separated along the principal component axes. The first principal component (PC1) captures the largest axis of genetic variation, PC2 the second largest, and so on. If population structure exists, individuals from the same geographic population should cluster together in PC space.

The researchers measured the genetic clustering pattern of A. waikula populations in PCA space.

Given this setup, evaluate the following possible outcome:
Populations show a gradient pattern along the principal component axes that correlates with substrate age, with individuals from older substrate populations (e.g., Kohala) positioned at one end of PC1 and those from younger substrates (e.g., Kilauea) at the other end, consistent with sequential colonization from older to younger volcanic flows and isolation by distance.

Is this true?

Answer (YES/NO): YES